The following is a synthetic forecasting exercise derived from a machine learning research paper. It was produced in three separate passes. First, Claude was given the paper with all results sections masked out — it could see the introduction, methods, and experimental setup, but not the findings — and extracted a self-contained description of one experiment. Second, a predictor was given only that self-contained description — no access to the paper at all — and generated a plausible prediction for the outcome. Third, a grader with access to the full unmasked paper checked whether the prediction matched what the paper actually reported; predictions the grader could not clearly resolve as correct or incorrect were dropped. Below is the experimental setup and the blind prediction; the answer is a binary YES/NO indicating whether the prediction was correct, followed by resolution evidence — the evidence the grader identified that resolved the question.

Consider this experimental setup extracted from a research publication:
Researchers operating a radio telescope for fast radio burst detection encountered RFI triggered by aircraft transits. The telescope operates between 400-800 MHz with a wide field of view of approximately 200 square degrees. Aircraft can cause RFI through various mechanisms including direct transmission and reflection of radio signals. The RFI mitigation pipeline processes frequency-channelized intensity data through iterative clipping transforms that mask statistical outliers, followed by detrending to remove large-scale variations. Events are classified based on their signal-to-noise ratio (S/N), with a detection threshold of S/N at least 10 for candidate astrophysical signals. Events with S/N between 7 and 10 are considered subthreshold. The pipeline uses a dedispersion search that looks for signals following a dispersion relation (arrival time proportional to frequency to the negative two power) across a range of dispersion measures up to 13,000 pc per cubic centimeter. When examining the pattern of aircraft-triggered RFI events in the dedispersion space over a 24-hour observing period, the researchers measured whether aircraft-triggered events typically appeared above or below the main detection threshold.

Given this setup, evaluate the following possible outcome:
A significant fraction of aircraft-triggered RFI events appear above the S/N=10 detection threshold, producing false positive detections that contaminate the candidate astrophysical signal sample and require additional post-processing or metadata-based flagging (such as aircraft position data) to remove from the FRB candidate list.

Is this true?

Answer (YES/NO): NO